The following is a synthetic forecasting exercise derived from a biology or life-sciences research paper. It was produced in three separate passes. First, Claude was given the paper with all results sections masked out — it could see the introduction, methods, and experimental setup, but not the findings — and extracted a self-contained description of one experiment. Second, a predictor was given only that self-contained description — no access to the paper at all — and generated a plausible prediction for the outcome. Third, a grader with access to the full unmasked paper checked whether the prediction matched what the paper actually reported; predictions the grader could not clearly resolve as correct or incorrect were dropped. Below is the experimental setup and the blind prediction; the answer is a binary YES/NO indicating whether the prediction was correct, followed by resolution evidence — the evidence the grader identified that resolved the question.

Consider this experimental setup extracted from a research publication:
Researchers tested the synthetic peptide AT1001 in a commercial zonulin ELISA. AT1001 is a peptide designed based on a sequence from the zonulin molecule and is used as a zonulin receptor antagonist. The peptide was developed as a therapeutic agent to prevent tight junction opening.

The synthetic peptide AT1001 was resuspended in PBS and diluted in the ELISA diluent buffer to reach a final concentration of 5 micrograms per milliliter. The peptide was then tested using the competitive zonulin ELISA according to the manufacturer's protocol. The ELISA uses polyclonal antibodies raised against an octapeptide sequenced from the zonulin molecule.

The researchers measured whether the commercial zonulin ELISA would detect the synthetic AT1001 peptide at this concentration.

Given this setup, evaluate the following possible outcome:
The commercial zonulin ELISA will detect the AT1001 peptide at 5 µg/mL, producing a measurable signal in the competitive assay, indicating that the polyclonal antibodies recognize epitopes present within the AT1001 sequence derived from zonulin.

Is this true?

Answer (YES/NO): YES